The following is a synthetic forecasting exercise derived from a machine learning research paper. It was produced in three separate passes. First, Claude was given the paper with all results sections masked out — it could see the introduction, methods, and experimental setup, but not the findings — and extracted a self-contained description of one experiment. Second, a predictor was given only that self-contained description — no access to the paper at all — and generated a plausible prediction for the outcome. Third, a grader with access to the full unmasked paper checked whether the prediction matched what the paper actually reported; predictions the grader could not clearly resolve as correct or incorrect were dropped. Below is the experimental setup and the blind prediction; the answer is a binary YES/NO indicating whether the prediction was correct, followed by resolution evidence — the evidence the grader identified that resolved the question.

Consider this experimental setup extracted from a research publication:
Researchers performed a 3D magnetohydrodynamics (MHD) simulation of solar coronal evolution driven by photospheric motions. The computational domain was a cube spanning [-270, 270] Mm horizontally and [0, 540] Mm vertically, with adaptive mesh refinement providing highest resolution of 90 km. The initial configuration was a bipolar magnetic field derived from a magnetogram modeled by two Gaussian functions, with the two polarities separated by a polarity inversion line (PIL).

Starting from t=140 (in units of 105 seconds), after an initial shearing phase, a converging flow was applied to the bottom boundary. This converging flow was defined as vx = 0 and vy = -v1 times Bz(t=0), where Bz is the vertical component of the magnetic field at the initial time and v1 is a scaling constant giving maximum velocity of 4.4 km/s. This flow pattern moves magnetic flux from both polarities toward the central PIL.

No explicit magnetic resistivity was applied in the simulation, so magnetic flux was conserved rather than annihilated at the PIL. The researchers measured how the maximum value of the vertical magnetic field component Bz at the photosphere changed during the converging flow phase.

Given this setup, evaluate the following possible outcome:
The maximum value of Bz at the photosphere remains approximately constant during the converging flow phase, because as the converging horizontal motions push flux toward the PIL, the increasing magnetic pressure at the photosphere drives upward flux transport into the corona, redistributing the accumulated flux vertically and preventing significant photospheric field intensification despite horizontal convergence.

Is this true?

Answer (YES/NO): NO